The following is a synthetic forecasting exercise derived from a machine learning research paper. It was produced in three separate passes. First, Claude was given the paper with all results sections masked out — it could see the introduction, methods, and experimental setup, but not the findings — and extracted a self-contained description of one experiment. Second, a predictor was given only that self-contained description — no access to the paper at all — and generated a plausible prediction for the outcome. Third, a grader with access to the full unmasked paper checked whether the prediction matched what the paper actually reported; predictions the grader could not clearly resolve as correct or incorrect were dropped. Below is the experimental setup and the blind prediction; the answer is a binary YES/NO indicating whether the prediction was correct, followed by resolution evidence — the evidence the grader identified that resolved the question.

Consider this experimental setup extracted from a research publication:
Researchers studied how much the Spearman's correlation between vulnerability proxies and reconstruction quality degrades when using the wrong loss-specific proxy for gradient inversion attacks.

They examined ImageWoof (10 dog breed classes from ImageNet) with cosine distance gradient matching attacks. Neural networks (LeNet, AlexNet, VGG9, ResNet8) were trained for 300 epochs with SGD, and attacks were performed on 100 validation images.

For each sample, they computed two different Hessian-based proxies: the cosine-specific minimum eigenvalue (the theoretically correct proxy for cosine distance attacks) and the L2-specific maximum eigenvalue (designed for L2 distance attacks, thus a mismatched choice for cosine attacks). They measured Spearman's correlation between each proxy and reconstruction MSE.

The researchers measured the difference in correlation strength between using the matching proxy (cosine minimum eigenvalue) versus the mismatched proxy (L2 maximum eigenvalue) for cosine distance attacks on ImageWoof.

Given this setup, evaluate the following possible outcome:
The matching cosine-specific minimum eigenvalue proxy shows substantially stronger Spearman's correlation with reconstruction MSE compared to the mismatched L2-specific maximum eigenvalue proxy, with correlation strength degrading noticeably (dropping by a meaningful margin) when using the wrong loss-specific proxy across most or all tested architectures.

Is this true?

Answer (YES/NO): YES